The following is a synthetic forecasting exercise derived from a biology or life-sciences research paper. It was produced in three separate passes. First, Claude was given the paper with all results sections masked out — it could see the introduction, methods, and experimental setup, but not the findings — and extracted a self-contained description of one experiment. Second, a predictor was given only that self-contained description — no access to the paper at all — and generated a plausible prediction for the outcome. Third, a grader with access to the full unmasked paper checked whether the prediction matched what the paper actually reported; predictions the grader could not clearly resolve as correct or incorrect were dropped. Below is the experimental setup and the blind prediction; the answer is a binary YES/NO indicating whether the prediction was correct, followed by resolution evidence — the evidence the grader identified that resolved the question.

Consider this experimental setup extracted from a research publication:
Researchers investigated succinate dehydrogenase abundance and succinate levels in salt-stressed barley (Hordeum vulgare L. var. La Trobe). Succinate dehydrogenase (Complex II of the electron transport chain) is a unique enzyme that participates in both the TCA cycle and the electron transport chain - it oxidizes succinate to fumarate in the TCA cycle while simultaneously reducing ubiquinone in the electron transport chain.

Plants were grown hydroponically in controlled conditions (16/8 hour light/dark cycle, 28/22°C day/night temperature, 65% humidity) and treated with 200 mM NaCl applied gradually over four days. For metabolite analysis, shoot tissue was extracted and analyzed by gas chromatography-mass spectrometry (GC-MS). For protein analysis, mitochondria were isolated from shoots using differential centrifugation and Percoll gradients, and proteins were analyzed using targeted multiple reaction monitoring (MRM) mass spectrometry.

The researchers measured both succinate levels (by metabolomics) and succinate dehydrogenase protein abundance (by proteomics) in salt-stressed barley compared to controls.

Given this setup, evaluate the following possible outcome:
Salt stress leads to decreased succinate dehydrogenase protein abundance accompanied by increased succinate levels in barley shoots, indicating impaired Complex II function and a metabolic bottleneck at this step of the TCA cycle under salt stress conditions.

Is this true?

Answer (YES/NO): NO